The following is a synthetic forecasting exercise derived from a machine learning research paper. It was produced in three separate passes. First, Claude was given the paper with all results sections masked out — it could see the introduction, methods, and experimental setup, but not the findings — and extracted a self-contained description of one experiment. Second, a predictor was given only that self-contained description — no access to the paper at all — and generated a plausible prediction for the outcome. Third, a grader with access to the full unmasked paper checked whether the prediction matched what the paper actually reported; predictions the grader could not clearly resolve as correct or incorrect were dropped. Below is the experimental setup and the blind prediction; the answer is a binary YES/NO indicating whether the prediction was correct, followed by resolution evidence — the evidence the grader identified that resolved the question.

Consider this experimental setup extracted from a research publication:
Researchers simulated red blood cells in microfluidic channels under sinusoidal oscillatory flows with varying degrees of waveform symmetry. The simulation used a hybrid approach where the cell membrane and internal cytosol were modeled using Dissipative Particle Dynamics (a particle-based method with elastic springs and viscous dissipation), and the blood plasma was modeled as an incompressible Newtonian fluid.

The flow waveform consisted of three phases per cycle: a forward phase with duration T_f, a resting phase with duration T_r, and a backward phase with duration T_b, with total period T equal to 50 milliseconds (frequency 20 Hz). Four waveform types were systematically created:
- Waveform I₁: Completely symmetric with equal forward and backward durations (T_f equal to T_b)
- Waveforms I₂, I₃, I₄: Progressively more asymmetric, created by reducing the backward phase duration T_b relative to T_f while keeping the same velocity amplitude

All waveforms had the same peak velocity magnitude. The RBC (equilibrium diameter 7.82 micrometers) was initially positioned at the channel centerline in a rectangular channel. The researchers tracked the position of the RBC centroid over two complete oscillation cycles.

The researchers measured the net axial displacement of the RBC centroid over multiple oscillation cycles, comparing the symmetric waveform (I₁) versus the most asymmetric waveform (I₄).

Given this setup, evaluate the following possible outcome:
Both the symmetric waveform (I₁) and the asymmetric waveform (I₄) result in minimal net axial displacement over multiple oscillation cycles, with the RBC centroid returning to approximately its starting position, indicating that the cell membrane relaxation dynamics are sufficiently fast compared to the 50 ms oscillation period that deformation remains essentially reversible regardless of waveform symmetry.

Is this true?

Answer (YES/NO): NO